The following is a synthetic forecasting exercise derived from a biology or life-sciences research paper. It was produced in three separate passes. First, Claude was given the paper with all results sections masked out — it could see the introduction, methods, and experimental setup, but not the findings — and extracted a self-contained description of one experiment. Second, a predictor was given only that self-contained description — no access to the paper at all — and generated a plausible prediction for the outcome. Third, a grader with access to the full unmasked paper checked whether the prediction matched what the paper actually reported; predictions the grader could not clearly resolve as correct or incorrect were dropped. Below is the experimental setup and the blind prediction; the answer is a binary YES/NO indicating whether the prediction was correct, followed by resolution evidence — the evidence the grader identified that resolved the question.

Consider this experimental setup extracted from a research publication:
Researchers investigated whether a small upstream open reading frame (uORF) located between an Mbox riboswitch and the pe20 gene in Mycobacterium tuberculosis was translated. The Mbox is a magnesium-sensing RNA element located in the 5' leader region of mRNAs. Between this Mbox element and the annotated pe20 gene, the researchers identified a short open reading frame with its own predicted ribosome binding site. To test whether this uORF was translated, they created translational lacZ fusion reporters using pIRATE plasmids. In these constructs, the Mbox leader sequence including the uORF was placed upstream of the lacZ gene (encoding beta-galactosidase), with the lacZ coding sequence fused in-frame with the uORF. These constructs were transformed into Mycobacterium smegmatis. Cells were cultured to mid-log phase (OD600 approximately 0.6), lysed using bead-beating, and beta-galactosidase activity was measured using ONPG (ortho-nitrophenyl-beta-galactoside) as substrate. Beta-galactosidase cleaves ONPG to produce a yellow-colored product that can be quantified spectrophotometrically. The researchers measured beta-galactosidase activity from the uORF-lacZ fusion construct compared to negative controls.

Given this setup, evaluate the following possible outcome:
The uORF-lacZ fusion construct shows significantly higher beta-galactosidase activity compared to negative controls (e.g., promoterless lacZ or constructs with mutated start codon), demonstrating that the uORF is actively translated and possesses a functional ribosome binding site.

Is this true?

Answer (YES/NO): YES